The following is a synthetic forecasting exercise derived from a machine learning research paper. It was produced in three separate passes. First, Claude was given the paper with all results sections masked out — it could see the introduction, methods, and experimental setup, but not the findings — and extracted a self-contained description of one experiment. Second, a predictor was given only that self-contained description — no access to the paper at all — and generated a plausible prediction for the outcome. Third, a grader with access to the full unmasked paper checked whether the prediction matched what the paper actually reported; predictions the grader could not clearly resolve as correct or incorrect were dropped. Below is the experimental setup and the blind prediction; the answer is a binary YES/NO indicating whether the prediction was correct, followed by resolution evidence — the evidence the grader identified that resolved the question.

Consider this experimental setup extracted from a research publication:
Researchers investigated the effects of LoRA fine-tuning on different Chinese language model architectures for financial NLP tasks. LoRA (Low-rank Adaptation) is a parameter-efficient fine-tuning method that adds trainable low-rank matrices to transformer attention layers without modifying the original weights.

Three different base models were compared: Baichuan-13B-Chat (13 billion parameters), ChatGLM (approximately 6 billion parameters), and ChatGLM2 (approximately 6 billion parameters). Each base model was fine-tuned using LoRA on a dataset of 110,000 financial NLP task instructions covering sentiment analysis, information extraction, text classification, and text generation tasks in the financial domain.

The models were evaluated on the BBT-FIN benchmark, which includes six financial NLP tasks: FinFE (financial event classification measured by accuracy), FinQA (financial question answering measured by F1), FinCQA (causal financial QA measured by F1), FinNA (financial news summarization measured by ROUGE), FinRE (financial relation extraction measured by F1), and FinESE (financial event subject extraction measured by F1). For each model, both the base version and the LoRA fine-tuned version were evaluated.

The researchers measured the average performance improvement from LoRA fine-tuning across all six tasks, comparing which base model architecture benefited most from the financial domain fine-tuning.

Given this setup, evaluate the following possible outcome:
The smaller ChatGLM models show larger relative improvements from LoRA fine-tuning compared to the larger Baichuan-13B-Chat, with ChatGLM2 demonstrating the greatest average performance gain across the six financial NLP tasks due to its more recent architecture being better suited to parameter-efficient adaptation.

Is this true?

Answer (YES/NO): NO